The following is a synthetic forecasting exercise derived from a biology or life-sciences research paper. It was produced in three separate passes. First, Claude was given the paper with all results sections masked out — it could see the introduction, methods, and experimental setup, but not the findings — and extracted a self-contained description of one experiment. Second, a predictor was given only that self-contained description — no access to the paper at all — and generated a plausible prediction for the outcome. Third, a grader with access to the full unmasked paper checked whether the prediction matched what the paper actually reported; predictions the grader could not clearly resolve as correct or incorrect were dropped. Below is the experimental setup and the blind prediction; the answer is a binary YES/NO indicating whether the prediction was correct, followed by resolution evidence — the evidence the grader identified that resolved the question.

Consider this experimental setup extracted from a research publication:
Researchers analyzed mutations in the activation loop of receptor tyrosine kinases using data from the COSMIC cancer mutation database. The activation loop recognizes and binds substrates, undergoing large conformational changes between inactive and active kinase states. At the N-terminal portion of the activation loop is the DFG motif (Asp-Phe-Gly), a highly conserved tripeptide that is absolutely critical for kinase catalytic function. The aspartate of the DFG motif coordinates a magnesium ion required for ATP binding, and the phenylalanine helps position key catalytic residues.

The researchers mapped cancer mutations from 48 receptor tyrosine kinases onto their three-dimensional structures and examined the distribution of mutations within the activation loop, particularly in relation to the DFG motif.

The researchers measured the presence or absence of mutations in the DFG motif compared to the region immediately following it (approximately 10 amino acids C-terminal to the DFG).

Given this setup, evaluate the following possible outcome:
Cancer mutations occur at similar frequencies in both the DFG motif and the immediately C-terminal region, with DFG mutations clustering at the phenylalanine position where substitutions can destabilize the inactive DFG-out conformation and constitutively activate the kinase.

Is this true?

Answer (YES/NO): NO